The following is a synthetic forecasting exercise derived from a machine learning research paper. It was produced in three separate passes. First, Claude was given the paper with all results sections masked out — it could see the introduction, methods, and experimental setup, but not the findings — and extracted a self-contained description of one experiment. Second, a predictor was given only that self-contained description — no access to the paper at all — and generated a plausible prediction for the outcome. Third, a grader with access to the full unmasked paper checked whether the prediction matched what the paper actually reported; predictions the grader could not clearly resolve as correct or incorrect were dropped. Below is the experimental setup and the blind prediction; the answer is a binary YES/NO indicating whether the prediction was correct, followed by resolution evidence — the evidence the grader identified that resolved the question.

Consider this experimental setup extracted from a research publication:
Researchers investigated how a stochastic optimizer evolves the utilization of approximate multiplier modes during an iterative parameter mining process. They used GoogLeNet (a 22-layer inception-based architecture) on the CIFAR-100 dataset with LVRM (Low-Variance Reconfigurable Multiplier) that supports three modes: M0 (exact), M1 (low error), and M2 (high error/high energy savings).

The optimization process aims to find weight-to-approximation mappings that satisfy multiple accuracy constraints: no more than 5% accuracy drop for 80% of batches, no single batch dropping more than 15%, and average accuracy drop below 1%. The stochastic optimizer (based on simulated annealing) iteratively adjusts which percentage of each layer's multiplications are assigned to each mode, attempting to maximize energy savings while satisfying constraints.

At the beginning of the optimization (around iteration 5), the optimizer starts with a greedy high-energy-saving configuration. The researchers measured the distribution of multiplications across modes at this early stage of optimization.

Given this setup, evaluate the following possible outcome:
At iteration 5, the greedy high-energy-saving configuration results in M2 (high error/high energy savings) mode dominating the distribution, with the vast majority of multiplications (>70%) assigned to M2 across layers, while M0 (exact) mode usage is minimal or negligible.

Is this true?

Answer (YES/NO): YES